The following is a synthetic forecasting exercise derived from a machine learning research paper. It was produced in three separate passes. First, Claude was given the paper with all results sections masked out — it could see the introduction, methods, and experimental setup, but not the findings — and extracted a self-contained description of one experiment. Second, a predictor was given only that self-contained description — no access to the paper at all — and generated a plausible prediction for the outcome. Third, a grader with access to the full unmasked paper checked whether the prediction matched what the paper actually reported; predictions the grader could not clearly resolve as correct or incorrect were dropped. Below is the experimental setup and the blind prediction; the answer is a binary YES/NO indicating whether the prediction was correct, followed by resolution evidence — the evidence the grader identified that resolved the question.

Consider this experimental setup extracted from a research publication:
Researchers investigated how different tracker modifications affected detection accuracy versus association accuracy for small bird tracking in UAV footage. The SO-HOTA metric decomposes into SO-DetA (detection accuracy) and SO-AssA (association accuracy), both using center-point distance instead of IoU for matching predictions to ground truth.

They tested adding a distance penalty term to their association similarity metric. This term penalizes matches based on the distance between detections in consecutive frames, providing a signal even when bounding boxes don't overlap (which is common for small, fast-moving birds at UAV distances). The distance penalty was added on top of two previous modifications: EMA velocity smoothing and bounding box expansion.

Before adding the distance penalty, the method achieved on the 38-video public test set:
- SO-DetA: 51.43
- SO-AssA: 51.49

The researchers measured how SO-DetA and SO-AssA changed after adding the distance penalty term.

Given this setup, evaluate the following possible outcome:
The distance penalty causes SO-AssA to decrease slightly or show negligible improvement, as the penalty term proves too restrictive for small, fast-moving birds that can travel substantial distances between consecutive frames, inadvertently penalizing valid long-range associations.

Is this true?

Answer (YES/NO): NO